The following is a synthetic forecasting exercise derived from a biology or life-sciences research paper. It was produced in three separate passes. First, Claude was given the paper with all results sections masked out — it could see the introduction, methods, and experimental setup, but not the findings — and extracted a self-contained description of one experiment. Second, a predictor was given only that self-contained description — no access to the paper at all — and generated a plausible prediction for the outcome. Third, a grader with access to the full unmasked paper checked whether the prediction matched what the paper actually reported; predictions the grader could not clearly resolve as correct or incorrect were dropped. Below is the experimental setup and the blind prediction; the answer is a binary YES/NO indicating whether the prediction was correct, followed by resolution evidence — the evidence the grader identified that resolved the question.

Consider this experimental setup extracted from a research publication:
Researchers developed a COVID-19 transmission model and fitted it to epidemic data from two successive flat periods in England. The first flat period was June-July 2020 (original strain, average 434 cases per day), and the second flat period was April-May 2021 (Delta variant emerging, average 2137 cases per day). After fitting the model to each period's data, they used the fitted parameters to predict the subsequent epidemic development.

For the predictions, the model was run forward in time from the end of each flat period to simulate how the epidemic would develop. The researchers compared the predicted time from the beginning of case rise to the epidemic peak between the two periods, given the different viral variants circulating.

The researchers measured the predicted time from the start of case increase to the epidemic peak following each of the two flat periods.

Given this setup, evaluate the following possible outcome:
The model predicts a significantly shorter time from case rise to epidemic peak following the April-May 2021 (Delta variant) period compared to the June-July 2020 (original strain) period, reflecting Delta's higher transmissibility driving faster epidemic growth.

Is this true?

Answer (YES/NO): YES